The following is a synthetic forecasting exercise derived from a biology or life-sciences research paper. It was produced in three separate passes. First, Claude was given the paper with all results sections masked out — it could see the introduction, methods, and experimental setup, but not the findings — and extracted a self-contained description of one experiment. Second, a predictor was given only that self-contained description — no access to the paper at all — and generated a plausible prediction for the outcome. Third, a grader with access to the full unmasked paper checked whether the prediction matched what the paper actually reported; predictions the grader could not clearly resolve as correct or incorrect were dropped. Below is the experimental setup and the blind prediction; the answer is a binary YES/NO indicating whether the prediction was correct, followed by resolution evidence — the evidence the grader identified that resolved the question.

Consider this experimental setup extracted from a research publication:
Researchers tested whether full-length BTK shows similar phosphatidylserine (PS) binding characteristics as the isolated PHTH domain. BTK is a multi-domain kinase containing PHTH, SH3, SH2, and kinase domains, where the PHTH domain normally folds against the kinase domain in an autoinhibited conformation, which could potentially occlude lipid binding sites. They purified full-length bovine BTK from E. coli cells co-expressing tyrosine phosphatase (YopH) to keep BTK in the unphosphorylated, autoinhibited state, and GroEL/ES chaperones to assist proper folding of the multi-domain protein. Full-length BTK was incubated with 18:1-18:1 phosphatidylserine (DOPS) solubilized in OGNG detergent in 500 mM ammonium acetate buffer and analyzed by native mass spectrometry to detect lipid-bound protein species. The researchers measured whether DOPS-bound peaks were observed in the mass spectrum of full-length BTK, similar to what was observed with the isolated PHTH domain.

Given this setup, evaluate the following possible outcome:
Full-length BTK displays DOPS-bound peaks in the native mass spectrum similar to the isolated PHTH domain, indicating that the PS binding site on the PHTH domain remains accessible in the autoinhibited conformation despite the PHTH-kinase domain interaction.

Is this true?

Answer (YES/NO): YES